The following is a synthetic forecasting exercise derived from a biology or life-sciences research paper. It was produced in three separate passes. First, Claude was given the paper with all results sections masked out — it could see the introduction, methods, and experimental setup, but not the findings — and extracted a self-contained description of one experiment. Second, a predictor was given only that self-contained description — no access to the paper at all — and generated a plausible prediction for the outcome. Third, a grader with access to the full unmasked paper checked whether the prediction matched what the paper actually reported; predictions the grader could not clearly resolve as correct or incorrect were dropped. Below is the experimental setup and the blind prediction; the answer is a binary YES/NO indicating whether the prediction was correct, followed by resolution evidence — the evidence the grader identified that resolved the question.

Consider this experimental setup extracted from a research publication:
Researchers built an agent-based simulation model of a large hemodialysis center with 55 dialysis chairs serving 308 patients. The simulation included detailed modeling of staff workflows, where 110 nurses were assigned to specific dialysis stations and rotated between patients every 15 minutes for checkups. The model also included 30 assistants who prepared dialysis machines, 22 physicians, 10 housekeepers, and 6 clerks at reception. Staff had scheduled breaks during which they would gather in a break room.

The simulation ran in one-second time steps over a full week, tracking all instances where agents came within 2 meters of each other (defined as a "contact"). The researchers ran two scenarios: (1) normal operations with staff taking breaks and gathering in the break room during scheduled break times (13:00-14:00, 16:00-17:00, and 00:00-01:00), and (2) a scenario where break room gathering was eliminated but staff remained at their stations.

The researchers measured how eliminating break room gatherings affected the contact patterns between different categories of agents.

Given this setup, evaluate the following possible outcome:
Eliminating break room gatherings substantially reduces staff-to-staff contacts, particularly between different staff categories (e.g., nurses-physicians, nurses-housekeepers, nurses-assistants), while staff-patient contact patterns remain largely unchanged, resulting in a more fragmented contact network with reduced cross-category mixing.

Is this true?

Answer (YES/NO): NO